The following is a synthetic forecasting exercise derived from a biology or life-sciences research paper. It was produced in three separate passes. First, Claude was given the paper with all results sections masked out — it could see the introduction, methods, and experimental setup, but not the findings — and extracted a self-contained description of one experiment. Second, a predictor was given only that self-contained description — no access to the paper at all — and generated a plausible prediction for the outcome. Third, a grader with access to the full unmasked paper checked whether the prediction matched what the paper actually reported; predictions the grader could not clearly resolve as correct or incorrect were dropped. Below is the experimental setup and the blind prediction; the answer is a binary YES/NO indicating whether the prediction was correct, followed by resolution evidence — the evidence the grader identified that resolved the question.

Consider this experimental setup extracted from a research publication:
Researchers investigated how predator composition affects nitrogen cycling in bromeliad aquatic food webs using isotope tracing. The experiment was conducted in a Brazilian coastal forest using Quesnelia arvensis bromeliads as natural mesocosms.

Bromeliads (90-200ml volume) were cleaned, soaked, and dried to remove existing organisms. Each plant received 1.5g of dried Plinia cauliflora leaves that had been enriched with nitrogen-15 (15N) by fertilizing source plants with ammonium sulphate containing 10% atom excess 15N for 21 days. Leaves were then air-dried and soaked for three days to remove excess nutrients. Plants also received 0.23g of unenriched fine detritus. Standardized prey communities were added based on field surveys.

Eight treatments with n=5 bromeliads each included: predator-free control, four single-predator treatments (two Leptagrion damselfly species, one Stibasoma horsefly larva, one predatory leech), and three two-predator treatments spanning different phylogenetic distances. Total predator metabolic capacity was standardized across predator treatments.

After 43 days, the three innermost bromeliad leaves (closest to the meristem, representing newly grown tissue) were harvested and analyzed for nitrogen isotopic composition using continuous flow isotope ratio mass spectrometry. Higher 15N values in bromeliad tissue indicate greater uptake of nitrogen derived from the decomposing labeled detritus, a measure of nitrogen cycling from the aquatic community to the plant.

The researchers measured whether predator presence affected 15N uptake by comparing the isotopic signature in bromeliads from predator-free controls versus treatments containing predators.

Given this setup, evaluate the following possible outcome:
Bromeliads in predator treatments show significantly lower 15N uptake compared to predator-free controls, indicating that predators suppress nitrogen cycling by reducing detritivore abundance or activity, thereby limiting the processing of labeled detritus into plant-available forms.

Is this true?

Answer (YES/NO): NO